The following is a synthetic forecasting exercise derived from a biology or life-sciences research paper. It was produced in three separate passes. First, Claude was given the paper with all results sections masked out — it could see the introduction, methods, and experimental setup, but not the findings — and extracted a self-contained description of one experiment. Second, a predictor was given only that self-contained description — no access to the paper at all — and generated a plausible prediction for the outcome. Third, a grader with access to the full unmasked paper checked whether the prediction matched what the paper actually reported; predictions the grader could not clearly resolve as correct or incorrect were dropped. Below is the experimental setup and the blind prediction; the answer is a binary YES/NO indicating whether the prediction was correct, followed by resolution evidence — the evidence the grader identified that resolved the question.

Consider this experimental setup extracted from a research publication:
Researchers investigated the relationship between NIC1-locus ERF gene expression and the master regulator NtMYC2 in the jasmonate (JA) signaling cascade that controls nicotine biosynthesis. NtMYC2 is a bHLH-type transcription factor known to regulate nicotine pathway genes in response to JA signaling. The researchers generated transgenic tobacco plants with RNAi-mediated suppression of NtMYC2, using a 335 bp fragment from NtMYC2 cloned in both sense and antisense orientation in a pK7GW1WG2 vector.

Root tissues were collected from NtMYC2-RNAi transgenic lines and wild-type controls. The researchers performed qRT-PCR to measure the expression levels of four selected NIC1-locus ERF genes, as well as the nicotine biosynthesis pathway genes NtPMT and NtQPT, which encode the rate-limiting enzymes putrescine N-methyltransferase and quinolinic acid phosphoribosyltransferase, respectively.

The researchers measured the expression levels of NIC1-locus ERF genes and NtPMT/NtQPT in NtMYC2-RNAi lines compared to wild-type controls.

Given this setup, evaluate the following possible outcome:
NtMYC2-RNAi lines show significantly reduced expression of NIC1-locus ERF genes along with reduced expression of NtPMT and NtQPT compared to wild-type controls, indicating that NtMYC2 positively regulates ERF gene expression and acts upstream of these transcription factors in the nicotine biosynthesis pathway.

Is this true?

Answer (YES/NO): NO